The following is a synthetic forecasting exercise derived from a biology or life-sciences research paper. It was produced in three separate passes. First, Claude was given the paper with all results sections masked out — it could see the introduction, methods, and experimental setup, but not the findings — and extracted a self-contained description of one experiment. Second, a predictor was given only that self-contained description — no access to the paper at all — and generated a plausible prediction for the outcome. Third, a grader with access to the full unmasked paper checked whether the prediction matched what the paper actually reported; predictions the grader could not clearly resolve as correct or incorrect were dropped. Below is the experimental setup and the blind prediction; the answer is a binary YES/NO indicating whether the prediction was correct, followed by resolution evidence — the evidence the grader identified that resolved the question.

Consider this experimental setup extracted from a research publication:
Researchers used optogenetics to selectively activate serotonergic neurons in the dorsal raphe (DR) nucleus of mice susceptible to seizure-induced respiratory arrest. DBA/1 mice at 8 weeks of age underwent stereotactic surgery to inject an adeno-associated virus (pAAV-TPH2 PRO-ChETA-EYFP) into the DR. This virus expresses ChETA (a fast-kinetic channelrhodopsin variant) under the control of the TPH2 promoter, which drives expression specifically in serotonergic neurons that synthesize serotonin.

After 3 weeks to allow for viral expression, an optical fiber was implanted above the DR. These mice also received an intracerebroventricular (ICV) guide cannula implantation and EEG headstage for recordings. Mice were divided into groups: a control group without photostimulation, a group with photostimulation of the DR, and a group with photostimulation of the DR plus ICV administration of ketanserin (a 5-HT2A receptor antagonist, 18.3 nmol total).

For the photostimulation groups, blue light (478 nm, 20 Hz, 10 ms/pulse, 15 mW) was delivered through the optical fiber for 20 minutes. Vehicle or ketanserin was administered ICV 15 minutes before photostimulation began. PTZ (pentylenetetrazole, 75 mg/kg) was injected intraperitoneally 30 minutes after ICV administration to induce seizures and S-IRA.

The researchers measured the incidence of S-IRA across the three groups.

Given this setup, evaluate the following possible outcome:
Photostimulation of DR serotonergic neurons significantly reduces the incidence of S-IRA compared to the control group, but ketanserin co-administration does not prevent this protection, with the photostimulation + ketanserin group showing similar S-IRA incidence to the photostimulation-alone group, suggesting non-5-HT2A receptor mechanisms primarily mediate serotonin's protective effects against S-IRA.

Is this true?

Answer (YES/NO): NO